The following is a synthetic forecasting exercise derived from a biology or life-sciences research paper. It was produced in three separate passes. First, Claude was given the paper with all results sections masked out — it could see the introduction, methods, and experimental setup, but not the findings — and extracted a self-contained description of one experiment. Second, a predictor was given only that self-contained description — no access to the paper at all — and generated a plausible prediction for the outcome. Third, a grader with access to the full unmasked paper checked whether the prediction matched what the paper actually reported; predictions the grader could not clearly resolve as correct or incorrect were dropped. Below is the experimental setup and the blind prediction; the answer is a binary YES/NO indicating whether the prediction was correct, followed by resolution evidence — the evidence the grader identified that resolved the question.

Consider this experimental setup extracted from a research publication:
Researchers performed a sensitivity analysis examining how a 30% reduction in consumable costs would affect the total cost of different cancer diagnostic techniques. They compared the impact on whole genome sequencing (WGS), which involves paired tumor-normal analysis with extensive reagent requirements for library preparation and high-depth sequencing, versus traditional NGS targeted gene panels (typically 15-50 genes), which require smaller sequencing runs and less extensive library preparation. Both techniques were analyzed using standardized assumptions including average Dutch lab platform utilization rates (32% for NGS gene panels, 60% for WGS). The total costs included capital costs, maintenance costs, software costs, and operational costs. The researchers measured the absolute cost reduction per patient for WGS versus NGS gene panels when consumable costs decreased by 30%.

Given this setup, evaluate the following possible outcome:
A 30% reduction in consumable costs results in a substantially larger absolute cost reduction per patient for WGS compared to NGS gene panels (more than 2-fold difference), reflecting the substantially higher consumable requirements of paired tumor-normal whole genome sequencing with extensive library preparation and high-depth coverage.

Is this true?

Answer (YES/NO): YES